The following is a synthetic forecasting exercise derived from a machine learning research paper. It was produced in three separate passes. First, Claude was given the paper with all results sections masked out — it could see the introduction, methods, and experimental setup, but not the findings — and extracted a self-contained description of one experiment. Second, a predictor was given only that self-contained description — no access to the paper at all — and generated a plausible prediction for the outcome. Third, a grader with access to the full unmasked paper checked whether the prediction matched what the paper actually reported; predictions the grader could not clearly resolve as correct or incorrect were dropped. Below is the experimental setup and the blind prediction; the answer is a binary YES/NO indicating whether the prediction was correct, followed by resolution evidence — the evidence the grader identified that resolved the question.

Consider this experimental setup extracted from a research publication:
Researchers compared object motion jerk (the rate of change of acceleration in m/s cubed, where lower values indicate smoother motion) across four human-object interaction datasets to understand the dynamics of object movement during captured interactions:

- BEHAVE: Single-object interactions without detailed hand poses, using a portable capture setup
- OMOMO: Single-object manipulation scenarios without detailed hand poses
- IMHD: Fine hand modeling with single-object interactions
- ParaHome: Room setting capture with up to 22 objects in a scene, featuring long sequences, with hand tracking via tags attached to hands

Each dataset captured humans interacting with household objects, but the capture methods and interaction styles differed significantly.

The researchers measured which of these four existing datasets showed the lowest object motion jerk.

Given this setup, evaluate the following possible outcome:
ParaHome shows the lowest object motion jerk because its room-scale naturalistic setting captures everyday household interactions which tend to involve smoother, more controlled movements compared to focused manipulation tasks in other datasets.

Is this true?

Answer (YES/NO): NO